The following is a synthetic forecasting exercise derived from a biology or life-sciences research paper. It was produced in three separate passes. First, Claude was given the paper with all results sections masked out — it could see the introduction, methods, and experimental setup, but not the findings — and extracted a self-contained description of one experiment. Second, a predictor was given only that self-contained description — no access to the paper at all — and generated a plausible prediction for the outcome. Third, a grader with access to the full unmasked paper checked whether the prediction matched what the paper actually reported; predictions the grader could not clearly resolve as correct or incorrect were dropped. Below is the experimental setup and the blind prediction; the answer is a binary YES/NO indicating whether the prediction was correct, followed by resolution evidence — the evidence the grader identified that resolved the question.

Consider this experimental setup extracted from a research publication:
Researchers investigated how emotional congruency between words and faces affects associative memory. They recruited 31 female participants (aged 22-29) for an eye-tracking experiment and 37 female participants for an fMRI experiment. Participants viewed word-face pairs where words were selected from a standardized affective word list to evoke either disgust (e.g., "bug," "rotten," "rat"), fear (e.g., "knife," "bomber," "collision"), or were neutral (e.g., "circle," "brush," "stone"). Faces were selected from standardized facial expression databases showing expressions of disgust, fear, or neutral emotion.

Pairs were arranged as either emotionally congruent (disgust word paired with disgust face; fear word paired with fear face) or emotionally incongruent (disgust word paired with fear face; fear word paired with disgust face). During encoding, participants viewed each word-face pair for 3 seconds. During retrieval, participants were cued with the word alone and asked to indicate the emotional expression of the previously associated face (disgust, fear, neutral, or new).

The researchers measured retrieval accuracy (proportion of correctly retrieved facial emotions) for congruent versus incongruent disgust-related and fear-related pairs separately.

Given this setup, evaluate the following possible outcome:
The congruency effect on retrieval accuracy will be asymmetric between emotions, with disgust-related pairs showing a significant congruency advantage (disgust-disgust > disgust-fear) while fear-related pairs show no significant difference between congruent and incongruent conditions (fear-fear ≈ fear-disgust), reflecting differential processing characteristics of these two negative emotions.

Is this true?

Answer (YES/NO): YES